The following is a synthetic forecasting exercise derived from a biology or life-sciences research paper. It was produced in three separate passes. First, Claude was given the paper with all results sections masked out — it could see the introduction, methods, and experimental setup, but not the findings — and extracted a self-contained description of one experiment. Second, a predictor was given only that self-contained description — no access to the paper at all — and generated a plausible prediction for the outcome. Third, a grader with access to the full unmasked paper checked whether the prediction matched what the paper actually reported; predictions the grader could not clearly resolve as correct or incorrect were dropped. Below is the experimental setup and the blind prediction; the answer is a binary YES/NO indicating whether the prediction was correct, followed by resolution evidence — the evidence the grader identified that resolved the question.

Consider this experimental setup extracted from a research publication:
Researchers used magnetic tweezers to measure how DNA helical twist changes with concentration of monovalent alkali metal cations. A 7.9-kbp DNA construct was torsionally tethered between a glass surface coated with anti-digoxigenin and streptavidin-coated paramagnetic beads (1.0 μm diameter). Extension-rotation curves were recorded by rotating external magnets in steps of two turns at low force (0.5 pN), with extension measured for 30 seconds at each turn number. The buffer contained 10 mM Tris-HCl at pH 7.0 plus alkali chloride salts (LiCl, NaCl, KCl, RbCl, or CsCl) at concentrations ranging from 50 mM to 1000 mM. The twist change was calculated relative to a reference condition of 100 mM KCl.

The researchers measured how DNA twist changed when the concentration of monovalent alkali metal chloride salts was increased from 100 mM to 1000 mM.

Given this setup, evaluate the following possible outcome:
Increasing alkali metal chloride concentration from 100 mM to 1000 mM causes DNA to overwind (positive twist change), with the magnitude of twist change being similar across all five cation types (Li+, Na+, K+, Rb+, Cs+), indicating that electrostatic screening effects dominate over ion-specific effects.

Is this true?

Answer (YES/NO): NO